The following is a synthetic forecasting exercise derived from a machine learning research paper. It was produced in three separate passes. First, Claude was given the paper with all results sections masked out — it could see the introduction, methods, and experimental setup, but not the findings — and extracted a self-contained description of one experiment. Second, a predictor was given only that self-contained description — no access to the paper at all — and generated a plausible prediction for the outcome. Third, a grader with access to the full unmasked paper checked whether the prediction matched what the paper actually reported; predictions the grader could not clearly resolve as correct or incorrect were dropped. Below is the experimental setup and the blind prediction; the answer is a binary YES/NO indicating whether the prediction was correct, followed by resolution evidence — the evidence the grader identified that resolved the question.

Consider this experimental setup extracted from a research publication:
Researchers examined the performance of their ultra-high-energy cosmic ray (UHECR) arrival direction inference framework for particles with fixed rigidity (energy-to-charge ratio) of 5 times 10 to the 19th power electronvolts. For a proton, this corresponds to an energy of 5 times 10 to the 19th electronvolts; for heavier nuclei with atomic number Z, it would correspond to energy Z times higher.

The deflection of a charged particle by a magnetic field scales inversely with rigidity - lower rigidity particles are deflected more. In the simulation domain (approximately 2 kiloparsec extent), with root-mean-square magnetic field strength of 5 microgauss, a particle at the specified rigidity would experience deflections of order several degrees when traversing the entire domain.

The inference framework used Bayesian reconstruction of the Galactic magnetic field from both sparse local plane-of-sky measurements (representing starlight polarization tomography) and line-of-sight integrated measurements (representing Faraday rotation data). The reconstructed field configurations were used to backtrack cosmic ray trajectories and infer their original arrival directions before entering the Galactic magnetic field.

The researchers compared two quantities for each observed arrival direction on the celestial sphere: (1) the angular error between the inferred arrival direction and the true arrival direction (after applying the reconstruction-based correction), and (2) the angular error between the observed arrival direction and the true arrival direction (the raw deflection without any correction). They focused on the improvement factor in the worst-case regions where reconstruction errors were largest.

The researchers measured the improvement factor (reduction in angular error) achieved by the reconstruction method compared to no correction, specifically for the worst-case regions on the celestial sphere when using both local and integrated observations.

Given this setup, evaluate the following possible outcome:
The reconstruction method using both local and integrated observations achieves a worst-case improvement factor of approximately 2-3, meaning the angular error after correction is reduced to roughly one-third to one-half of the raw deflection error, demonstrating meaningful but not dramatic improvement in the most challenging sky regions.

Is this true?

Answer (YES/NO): YES